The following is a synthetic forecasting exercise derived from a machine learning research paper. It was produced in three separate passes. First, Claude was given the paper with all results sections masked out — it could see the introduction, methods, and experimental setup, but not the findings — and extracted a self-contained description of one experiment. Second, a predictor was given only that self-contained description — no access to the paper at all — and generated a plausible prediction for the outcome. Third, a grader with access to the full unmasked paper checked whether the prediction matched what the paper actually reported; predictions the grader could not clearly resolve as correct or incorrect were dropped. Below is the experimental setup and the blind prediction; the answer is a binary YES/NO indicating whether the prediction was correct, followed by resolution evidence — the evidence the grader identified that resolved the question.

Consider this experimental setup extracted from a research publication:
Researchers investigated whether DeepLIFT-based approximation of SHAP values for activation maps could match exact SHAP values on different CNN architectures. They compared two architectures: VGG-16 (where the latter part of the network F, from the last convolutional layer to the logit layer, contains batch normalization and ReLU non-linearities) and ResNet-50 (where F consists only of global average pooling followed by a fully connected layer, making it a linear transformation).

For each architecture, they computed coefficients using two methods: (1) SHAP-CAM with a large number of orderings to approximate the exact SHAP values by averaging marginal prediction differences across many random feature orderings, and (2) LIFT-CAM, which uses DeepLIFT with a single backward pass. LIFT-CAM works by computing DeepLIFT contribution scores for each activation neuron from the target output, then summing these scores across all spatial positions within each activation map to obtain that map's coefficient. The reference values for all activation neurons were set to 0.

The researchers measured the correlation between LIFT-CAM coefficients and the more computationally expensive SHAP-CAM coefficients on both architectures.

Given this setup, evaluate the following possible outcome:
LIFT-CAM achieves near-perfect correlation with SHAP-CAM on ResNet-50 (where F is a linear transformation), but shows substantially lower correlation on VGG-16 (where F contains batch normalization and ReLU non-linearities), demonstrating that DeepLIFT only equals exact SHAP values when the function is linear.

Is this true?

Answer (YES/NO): NO